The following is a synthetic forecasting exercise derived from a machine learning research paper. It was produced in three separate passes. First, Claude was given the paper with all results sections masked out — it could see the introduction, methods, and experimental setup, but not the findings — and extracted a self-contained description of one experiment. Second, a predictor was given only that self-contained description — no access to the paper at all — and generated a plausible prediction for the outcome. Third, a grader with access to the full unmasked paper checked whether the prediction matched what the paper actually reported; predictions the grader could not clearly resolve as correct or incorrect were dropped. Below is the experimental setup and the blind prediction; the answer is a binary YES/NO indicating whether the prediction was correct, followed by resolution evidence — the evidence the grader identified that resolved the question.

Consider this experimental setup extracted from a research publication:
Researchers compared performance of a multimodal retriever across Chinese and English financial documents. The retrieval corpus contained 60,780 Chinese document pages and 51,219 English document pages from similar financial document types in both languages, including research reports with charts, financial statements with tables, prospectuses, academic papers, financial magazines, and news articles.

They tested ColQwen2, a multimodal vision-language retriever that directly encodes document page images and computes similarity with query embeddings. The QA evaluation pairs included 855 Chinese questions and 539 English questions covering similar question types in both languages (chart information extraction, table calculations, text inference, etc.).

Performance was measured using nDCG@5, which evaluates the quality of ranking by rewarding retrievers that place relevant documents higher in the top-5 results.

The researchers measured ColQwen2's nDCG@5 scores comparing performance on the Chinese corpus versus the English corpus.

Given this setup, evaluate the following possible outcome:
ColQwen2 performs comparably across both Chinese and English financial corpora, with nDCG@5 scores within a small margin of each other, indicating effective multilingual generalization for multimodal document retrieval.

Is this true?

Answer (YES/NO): NO